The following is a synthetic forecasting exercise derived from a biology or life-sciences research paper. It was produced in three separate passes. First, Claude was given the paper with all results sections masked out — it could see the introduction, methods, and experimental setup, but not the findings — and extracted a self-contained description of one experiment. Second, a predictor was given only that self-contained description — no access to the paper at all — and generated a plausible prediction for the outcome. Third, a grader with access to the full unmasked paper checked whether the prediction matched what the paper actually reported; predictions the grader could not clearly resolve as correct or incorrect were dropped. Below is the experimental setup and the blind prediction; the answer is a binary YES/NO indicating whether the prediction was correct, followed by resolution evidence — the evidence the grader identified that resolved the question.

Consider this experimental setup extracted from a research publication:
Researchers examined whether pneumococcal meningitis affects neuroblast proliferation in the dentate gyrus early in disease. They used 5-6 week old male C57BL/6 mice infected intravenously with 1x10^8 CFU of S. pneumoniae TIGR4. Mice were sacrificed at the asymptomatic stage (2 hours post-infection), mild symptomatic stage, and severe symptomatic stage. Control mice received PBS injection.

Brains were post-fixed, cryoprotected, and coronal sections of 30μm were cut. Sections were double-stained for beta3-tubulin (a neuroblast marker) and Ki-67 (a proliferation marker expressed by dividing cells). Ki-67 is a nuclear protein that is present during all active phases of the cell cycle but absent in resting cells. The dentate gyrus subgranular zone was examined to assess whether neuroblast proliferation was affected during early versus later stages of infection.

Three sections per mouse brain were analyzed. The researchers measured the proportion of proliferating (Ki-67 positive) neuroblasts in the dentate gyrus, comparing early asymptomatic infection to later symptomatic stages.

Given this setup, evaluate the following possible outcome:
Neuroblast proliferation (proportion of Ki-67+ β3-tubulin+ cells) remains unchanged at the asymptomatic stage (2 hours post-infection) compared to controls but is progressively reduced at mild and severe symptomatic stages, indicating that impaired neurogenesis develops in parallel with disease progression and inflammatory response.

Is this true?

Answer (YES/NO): NO